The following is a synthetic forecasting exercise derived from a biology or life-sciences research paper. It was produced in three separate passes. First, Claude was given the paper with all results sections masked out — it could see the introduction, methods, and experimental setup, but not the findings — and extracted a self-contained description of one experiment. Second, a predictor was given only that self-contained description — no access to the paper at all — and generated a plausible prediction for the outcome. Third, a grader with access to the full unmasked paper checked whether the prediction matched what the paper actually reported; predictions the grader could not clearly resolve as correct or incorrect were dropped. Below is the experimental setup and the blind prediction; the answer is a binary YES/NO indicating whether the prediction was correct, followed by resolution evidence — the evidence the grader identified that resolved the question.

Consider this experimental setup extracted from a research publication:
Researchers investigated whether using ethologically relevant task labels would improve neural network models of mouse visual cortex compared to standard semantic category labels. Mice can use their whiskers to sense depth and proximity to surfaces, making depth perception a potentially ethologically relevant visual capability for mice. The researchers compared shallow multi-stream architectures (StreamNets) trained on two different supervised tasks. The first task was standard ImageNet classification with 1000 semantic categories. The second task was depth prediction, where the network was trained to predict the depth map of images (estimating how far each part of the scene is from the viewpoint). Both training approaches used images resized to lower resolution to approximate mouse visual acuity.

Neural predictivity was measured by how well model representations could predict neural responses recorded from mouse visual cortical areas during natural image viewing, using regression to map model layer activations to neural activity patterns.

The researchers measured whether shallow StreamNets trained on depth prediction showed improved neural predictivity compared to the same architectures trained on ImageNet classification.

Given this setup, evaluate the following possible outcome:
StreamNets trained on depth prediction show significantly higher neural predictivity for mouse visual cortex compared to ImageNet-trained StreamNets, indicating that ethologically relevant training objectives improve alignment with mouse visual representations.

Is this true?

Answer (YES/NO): NO